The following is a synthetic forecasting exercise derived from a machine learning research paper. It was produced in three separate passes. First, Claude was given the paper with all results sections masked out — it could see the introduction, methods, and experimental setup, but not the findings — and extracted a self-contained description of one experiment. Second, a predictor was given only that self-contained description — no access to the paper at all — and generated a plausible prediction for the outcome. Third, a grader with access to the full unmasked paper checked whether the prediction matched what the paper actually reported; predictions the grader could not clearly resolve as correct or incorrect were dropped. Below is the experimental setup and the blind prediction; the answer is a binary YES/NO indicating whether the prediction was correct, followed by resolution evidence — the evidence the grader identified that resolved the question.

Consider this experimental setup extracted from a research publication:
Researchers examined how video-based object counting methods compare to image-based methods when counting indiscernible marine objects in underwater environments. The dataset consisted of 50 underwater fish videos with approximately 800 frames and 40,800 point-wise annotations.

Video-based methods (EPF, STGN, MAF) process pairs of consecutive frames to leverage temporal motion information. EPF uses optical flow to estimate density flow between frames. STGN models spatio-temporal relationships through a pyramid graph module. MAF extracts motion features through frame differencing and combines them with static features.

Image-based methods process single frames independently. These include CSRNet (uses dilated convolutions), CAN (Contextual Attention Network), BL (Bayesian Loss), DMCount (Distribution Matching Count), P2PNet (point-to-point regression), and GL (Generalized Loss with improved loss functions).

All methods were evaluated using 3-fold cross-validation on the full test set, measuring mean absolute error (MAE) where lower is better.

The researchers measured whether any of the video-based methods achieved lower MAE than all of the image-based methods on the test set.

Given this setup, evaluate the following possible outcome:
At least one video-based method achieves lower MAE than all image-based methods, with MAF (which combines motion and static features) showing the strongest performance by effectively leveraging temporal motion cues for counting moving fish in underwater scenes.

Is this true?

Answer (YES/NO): YES